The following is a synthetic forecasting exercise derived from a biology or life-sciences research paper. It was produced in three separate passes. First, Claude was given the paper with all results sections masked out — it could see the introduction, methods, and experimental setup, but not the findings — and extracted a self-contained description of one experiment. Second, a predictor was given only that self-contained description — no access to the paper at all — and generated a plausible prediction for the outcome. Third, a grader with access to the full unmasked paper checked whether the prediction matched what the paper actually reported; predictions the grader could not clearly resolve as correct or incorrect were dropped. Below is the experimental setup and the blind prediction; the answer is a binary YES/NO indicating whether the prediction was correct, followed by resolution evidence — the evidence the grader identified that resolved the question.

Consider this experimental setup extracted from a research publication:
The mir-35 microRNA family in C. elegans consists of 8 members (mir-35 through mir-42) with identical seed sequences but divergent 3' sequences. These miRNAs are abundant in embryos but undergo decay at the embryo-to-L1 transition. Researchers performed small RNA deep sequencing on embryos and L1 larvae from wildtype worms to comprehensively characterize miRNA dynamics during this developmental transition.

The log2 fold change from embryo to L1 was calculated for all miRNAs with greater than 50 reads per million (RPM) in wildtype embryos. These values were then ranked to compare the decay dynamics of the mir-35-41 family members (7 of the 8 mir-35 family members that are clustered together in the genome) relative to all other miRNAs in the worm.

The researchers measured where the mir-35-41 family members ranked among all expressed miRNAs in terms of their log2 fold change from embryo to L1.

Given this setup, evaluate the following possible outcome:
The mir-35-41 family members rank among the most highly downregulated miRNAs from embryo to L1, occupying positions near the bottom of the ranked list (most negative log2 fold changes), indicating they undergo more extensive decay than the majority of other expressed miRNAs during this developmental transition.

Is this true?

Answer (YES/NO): YES